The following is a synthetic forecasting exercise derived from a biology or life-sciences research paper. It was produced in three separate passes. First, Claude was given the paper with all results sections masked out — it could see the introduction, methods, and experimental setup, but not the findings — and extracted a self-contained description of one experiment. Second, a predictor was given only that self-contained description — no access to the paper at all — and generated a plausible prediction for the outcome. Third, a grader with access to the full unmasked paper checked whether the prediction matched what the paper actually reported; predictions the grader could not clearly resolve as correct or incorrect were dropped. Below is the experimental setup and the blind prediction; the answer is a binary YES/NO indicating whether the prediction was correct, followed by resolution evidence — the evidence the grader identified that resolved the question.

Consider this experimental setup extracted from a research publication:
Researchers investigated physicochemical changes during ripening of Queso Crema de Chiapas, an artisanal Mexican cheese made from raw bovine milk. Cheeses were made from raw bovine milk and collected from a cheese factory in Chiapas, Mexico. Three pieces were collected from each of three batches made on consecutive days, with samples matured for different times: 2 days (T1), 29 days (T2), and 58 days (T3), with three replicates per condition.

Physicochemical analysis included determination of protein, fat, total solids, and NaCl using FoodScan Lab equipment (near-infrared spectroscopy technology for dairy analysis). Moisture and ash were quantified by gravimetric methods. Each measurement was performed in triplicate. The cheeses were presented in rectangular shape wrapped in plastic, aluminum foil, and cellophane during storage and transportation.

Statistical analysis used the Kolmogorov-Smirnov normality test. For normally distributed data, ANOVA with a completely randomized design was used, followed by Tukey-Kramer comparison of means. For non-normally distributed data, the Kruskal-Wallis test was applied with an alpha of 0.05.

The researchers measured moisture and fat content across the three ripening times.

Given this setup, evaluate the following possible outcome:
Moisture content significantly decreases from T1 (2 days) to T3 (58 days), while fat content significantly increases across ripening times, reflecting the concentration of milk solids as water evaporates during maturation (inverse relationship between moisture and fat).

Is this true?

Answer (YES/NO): NO